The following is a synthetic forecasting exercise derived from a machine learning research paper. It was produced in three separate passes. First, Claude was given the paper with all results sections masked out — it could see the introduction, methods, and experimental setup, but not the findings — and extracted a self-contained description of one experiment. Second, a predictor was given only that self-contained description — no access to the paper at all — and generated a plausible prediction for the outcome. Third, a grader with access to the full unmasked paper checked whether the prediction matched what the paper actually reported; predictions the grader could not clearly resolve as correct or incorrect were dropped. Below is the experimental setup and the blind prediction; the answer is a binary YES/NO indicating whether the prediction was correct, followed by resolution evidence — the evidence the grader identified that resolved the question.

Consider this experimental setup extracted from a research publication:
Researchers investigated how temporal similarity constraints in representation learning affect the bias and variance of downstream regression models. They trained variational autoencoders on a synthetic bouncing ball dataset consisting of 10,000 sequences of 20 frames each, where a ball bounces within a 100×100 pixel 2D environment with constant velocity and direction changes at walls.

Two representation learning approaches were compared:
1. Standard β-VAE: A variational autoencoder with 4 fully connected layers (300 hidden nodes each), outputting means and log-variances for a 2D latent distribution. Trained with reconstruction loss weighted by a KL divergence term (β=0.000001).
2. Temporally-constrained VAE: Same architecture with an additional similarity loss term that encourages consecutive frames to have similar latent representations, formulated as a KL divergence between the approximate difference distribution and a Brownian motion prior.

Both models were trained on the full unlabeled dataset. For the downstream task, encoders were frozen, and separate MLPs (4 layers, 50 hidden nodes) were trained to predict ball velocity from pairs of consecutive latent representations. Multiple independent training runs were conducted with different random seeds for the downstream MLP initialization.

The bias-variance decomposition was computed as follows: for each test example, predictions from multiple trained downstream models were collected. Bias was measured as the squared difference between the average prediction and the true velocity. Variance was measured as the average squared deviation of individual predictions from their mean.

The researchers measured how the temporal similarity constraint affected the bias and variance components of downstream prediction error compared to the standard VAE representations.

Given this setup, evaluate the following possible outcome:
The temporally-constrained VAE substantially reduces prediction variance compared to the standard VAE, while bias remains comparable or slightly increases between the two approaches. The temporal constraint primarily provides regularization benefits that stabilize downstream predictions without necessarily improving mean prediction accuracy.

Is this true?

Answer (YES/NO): NO